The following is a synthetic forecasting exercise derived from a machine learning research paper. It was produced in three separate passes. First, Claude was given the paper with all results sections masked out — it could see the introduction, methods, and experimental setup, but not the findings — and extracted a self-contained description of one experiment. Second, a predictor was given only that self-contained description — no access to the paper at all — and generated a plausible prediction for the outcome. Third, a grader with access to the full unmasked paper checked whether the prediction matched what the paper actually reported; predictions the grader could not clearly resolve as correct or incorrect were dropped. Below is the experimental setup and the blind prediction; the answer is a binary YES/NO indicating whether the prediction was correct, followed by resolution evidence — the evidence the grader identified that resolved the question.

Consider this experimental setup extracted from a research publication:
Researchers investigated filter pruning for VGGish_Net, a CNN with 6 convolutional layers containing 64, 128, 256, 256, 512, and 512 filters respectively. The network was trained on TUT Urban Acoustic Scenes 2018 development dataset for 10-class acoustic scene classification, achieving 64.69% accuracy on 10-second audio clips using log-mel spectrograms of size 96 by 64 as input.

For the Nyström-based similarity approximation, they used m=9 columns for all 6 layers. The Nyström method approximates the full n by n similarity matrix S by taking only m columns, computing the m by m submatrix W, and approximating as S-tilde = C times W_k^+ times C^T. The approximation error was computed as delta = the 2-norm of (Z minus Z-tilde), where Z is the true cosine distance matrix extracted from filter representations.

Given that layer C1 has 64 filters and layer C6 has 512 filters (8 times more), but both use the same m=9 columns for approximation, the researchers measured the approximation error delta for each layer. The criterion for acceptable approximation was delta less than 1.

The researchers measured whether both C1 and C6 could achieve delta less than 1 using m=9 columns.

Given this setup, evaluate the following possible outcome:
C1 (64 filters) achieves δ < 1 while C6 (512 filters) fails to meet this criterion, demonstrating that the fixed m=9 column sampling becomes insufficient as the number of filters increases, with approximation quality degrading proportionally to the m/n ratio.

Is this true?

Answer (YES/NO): NO